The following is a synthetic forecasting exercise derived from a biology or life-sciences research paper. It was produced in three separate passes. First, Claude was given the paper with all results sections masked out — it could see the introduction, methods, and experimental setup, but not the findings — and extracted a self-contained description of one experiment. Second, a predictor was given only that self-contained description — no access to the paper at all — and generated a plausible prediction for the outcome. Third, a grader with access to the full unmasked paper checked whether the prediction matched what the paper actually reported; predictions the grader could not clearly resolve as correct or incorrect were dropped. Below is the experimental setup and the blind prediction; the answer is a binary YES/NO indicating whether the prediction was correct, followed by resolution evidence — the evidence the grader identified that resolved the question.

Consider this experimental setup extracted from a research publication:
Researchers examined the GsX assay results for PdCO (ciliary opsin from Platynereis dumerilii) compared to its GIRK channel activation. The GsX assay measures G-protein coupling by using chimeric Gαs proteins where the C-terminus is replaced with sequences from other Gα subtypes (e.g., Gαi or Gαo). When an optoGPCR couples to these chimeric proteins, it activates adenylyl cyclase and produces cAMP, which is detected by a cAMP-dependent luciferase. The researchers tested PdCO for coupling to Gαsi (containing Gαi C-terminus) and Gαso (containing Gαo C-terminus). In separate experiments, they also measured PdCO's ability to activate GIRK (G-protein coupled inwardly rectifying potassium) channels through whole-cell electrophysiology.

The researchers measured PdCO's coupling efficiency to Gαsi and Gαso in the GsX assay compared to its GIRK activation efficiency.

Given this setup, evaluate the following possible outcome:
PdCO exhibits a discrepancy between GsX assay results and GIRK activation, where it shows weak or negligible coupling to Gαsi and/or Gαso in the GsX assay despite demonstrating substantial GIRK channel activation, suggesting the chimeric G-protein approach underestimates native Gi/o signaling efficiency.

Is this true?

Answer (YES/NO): YES